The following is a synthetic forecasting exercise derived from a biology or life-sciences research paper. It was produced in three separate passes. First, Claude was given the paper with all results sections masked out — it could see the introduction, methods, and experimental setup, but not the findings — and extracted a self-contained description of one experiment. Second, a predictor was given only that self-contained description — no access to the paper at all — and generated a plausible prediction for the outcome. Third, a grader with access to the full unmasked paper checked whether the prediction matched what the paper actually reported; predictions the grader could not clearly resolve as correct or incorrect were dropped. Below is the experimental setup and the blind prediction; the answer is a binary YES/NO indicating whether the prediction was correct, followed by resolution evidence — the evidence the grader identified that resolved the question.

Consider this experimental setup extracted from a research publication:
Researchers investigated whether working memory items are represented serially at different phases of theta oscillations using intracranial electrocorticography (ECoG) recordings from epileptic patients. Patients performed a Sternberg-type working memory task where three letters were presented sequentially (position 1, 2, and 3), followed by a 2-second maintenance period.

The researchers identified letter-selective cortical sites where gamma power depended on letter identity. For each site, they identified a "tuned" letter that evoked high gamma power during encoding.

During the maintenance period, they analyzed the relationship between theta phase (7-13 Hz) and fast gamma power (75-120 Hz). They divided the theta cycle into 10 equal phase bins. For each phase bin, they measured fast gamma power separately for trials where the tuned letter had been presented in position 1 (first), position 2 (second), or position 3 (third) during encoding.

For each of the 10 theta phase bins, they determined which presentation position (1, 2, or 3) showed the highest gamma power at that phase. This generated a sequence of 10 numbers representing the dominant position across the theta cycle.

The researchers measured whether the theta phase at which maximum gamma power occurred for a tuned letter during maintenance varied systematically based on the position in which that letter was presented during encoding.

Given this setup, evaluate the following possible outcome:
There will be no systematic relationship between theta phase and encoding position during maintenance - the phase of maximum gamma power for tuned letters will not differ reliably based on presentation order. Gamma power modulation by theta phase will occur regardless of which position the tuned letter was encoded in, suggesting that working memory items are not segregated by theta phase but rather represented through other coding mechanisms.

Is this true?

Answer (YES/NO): NO